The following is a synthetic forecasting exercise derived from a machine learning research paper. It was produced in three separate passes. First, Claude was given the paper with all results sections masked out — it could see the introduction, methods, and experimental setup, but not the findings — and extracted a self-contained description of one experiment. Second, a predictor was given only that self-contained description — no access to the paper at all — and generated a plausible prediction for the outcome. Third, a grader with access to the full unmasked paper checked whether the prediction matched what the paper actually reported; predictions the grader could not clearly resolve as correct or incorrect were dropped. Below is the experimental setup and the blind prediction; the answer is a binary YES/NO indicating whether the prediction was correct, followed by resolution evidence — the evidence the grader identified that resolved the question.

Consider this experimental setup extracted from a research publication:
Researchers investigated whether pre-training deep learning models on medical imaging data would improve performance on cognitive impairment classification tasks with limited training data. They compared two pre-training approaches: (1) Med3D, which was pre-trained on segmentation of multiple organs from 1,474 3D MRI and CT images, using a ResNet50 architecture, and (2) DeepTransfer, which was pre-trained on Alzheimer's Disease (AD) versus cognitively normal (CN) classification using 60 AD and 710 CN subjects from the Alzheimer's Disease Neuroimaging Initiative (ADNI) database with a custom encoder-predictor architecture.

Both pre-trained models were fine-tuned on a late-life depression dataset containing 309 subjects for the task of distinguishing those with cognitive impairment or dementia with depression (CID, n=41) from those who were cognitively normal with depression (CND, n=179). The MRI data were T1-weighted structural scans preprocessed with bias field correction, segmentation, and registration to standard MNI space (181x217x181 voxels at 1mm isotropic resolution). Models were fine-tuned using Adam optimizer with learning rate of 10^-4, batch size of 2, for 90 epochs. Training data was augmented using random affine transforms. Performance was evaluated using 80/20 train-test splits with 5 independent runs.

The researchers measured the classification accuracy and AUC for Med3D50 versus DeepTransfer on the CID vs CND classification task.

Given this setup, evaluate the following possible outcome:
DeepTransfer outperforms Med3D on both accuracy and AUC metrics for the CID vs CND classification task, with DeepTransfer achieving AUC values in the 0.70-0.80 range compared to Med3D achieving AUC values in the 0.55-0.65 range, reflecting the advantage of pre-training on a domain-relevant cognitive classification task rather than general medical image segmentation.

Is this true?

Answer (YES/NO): NO